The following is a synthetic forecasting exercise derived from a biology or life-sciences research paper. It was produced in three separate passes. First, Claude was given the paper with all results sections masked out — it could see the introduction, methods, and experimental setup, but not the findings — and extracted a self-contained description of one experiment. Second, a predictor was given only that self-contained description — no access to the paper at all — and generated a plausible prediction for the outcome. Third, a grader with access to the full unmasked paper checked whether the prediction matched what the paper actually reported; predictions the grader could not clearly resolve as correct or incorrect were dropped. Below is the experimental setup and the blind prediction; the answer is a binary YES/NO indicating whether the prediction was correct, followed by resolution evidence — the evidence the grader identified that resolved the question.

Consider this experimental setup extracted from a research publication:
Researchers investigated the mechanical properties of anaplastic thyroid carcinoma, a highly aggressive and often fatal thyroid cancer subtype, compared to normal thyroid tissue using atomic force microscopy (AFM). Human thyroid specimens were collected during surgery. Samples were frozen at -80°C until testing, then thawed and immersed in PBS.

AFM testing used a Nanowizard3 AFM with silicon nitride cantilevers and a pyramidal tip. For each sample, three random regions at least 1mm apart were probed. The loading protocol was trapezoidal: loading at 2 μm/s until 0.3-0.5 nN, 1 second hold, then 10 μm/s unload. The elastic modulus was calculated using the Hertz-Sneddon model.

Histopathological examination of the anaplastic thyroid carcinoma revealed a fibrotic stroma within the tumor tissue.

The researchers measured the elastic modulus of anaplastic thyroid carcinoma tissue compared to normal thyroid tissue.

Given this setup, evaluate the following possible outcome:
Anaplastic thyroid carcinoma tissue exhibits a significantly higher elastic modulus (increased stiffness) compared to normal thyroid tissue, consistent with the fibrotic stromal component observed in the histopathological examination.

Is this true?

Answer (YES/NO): YES